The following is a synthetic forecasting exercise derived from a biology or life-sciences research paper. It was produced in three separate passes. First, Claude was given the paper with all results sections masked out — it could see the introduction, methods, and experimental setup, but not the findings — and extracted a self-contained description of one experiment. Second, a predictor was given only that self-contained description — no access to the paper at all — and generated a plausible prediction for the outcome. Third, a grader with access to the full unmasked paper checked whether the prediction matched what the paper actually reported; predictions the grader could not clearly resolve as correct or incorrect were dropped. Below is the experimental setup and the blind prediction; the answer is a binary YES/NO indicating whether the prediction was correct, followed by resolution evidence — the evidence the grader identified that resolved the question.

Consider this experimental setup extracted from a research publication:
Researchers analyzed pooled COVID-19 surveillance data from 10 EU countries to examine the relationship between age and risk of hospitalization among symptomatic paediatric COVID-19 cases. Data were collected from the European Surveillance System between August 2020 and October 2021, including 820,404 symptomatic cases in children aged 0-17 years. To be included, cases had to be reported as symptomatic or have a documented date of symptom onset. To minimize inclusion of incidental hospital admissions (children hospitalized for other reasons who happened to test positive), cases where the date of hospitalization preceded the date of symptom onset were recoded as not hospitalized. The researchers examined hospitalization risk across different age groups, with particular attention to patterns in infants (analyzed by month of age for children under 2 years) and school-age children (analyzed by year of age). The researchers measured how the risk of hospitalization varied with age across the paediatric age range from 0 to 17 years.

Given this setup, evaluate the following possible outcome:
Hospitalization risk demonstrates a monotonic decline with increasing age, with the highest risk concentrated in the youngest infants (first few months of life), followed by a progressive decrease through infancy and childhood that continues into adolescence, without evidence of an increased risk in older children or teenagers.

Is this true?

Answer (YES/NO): NO